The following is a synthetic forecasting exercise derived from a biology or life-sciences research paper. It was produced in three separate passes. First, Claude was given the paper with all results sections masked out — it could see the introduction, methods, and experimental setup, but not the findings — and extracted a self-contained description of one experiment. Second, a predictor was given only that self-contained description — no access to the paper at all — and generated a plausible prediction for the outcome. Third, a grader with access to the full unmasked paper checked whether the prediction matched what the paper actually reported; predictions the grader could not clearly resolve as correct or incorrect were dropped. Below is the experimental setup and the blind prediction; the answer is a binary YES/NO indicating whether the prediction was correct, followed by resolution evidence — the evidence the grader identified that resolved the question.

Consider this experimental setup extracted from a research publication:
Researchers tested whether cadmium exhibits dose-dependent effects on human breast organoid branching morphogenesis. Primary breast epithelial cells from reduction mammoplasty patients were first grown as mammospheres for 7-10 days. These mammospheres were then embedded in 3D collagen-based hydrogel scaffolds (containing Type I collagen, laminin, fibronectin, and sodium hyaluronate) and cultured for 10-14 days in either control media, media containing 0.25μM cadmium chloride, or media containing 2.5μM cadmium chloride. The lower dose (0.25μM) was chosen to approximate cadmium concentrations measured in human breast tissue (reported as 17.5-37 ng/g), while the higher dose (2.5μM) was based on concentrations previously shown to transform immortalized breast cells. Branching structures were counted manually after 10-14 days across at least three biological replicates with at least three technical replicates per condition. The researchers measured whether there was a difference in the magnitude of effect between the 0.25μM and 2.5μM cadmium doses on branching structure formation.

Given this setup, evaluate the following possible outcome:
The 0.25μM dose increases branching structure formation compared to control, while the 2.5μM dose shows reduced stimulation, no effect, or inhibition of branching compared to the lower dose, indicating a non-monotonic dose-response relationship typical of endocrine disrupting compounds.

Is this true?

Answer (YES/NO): NO